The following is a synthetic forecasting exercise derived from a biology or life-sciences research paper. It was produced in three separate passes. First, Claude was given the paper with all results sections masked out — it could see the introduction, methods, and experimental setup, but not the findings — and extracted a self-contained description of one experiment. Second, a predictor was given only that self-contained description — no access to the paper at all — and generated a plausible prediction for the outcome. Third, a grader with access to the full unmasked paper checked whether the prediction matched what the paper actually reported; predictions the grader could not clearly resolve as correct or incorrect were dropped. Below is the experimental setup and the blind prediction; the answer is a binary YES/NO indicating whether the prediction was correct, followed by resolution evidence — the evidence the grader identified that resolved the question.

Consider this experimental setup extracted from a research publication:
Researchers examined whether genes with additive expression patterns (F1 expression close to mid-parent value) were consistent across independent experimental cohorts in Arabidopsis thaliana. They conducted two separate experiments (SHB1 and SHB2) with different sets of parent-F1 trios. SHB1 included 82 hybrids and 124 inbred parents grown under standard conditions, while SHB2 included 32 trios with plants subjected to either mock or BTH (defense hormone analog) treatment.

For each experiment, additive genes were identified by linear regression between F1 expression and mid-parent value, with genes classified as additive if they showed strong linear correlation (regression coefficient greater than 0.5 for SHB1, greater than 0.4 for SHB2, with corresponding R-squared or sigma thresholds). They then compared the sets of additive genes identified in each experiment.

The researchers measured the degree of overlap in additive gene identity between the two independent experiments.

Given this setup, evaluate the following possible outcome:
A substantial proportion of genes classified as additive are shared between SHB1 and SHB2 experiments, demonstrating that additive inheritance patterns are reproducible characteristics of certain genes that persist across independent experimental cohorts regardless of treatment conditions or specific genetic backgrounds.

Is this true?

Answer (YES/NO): NO